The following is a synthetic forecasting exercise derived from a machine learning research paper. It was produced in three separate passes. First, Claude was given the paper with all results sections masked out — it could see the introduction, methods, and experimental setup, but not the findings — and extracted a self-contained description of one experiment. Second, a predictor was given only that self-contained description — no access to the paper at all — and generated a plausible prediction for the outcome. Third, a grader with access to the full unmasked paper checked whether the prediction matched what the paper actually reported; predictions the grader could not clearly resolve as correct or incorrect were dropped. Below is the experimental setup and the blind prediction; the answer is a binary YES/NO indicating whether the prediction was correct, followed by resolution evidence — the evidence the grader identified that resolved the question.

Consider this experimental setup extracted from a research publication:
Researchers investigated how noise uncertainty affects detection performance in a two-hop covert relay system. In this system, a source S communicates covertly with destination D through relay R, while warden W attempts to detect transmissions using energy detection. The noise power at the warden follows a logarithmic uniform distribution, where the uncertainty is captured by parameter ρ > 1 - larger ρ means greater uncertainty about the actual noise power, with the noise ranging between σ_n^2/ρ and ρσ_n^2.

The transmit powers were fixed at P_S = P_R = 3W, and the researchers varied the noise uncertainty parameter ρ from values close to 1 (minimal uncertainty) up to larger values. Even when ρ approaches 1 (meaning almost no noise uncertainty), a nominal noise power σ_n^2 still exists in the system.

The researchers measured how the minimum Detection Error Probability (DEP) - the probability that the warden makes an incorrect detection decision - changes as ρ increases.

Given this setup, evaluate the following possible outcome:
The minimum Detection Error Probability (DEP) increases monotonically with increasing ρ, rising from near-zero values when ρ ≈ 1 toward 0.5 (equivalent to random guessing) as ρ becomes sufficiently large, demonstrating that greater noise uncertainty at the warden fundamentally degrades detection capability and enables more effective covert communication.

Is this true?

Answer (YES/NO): NO